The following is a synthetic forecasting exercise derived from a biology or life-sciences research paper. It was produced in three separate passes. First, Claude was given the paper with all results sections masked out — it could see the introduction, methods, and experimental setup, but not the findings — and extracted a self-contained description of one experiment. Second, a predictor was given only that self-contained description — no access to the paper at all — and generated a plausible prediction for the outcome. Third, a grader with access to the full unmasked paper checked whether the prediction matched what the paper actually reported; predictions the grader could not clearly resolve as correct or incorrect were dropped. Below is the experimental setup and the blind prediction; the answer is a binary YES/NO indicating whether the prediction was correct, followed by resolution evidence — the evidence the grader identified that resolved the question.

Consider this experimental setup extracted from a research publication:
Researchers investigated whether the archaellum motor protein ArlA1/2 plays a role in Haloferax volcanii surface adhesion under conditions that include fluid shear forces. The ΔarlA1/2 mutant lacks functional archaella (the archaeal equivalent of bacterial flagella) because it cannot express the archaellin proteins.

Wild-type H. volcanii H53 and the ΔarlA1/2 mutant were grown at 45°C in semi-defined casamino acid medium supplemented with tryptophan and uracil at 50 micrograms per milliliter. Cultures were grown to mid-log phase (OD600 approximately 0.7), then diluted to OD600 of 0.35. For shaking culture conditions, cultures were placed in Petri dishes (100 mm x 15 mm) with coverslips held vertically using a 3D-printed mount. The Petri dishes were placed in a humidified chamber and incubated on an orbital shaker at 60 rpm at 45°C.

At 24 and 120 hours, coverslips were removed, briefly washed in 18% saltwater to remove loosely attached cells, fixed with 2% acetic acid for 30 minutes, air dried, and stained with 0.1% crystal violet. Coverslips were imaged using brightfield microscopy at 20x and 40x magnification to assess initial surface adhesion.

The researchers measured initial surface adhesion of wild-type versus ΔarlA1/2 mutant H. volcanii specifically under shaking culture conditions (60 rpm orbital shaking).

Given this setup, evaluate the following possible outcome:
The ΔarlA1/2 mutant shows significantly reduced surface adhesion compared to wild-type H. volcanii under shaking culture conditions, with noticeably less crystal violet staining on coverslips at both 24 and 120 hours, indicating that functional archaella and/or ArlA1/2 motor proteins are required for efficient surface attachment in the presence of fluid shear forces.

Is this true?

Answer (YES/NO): NO